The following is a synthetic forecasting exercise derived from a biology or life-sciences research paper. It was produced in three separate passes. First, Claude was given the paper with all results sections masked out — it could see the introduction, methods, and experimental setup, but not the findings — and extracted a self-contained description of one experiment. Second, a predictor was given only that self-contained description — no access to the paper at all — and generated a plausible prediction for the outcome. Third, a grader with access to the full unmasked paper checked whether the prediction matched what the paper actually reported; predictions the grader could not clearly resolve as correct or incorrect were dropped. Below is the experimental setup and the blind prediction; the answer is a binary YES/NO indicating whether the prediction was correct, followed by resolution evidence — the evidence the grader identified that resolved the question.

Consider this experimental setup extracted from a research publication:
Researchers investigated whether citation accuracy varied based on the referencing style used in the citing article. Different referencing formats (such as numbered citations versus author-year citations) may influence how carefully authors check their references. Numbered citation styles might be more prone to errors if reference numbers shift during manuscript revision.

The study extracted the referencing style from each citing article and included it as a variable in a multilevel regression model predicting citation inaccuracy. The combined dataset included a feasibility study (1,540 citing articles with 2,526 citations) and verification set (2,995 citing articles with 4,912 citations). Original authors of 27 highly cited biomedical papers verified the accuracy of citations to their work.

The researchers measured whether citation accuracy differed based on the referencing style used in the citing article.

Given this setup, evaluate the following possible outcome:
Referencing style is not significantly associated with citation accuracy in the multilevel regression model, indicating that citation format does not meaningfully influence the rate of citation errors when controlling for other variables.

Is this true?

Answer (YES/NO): YES